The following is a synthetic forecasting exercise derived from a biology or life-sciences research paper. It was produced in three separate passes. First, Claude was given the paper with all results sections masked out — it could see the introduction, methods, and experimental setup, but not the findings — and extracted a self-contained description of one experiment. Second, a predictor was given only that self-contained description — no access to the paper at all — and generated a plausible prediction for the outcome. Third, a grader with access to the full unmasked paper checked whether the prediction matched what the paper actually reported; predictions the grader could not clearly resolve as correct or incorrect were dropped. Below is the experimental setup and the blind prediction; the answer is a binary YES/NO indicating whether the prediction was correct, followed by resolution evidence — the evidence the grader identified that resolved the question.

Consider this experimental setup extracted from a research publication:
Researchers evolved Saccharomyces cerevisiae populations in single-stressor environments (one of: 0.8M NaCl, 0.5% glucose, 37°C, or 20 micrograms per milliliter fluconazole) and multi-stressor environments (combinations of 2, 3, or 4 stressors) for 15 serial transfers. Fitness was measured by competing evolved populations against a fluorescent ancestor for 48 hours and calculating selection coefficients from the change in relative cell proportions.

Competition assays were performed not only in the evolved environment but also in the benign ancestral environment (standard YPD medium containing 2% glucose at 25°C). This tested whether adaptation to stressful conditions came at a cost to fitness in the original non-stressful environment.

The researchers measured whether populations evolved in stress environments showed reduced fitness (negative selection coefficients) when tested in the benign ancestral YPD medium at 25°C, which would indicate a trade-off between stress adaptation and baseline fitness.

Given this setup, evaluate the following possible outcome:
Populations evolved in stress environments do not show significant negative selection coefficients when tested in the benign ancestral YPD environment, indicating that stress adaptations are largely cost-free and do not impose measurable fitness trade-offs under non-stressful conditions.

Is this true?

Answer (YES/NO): NO